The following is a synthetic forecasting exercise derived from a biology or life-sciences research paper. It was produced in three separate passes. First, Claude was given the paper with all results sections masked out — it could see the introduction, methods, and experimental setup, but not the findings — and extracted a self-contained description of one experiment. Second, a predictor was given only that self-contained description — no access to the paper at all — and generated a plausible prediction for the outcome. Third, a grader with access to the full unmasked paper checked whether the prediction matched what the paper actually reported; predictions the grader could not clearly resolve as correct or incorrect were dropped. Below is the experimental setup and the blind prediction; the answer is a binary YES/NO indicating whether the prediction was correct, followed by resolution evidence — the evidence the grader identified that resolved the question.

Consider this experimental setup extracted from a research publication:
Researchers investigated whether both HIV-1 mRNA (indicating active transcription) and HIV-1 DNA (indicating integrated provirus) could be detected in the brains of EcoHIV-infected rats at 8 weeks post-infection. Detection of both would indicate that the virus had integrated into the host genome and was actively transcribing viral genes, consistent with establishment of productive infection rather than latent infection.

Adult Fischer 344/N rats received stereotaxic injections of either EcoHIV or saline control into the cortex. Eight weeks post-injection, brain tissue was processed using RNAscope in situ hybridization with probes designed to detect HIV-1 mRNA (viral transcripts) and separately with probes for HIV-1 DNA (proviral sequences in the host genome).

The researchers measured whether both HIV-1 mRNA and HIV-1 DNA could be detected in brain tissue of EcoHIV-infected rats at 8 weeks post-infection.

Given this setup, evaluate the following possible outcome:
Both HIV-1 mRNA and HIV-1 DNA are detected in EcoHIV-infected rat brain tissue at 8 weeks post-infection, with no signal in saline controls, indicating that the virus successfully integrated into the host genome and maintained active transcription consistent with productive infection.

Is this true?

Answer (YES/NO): YES